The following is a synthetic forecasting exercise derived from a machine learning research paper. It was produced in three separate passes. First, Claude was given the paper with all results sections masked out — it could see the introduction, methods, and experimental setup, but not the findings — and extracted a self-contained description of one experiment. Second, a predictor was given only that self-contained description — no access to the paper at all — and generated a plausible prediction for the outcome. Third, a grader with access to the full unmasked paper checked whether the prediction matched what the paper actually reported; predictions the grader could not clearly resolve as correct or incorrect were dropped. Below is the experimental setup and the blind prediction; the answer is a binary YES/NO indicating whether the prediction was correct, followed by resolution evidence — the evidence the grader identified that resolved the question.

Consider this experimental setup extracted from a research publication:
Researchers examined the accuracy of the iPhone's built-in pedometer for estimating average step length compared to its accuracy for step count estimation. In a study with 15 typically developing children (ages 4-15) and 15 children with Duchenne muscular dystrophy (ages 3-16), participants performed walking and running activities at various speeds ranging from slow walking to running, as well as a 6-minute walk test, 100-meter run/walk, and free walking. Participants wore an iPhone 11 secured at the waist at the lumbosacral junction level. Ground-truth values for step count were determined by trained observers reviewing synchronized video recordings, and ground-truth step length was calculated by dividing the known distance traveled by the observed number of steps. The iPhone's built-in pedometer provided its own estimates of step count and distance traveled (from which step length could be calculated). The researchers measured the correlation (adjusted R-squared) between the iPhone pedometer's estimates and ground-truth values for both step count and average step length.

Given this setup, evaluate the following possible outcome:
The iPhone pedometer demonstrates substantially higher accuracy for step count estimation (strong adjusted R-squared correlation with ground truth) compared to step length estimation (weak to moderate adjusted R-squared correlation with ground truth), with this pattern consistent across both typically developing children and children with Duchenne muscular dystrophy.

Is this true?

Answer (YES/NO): NO